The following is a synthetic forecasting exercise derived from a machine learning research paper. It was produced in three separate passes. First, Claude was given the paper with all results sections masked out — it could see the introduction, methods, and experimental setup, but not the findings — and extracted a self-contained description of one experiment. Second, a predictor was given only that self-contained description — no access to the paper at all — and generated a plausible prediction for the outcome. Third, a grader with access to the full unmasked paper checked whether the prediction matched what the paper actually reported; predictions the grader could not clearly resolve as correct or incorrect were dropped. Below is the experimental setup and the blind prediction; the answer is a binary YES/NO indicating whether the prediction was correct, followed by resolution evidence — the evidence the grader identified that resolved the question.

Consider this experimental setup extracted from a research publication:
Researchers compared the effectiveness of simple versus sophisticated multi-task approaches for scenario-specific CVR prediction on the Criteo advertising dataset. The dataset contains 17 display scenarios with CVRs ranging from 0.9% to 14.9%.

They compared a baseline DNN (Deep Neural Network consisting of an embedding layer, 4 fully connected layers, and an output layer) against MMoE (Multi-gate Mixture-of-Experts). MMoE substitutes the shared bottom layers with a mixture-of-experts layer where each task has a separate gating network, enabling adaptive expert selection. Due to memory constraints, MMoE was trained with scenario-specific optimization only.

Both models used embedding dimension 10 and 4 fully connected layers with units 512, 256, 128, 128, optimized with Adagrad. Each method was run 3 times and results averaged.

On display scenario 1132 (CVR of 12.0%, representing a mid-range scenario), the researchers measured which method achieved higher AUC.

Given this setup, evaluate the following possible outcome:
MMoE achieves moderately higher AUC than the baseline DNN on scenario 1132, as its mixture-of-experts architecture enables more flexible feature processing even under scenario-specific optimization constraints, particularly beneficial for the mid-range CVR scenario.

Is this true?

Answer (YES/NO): NO